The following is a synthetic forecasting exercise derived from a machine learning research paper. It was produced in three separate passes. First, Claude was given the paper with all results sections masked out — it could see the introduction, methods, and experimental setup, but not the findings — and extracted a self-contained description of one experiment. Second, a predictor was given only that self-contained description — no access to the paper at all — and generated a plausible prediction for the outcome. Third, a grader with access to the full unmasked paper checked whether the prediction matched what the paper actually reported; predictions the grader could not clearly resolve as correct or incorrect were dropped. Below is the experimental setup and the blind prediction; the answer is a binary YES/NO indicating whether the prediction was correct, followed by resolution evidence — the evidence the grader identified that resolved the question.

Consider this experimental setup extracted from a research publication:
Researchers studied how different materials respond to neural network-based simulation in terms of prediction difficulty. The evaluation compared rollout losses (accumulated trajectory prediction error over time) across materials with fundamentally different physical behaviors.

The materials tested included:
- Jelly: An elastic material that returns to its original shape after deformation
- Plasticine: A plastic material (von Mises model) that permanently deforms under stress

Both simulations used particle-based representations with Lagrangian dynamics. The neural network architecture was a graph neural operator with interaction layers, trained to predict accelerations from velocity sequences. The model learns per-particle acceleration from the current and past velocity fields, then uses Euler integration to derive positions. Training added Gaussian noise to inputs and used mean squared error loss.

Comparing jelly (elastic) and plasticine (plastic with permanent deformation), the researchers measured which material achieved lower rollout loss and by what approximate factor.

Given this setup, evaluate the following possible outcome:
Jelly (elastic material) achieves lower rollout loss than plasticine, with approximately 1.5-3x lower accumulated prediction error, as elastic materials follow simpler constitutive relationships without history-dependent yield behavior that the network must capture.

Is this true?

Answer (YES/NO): NO